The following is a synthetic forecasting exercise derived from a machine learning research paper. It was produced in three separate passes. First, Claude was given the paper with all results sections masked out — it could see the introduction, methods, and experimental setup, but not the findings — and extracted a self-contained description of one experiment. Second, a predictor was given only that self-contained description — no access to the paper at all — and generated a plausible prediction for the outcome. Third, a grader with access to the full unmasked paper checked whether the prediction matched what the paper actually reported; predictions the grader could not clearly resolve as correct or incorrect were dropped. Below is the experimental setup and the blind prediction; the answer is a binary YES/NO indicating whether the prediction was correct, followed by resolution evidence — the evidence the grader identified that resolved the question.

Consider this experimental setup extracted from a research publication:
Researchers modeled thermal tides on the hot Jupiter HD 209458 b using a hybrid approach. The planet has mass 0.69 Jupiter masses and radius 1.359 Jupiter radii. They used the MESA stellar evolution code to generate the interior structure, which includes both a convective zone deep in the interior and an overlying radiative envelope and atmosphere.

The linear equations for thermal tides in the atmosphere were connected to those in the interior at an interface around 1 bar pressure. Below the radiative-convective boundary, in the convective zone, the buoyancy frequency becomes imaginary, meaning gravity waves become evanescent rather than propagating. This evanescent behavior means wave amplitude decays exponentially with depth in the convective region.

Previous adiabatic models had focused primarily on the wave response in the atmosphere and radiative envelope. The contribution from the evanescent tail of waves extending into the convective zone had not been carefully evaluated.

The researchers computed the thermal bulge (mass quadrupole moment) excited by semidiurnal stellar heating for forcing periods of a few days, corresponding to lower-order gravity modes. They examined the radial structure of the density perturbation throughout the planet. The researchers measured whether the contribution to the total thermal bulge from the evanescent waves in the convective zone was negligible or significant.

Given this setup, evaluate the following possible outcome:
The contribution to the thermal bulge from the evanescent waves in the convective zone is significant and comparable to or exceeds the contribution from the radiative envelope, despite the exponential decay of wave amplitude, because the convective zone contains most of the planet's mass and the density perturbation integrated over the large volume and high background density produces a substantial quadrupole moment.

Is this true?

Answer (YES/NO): NO